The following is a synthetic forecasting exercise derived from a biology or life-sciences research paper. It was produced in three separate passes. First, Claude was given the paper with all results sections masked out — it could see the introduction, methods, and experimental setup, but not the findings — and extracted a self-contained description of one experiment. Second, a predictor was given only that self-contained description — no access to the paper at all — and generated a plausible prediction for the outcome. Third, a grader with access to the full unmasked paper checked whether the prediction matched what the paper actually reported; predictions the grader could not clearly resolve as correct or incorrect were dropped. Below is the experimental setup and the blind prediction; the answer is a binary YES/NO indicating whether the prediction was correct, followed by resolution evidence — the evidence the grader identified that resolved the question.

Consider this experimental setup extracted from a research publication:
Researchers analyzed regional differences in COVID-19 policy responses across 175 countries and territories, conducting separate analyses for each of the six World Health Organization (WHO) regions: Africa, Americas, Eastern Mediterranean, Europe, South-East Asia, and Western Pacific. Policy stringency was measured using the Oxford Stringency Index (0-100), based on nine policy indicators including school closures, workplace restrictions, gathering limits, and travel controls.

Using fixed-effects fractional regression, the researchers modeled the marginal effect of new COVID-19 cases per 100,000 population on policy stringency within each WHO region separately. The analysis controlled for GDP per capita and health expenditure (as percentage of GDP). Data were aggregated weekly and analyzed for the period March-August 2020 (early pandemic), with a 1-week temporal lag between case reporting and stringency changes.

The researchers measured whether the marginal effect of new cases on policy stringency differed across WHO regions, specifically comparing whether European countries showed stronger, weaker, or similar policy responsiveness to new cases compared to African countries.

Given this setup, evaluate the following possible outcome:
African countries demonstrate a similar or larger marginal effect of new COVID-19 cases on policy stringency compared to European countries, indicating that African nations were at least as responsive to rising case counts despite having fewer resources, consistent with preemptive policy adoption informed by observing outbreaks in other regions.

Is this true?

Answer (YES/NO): NO